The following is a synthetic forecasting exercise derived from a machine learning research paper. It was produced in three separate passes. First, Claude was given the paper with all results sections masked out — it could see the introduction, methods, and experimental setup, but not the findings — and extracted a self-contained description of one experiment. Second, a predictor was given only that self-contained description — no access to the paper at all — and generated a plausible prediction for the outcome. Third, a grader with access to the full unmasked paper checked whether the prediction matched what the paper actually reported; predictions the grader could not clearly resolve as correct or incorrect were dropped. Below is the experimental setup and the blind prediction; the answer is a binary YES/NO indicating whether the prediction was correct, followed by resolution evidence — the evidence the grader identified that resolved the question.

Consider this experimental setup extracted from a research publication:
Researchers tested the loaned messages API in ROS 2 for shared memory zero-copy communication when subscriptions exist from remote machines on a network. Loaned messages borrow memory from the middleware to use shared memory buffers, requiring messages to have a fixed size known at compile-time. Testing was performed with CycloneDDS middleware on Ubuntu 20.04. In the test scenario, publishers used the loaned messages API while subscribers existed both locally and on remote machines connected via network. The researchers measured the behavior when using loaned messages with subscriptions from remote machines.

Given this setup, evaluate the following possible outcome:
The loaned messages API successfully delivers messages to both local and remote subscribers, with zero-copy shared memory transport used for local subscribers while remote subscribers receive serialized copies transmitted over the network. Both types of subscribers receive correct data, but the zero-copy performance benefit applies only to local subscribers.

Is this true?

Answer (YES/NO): NO